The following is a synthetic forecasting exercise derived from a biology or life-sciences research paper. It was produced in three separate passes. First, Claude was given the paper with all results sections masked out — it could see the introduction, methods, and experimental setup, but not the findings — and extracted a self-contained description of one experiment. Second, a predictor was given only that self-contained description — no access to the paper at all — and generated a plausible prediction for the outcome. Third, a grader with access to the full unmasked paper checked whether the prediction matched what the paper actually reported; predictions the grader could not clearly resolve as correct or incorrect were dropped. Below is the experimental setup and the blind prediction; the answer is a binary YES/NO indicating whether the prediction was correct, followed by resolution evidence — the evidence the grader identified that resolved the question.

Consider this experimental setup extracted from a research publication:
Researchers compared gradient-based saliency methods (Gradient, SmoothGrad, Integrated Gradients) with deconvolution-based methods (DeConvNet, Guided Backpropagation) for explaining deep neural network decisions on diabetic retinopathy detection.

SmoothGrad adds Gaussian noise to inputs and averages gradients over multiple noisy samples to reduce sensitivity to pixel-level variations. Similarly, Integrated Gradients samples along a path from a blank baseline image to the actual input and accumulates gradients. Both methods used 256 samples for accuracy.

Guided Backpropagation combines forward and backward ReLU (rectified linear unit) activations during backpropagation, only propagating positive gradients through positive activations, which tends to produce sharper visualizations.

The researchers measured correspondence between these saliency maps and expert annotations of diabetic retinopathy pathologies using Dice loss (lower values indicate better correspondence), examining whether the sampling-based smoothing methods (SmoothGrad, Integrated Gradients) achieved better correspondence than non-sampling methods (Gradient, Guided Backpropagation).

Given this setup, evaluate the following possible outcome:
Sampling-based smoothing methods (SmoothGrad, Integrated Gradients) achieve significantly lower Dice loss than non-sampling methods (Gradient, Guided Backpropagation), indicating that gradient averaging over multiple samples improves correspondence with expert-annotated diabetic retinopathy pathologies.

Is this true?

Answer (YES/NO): NO